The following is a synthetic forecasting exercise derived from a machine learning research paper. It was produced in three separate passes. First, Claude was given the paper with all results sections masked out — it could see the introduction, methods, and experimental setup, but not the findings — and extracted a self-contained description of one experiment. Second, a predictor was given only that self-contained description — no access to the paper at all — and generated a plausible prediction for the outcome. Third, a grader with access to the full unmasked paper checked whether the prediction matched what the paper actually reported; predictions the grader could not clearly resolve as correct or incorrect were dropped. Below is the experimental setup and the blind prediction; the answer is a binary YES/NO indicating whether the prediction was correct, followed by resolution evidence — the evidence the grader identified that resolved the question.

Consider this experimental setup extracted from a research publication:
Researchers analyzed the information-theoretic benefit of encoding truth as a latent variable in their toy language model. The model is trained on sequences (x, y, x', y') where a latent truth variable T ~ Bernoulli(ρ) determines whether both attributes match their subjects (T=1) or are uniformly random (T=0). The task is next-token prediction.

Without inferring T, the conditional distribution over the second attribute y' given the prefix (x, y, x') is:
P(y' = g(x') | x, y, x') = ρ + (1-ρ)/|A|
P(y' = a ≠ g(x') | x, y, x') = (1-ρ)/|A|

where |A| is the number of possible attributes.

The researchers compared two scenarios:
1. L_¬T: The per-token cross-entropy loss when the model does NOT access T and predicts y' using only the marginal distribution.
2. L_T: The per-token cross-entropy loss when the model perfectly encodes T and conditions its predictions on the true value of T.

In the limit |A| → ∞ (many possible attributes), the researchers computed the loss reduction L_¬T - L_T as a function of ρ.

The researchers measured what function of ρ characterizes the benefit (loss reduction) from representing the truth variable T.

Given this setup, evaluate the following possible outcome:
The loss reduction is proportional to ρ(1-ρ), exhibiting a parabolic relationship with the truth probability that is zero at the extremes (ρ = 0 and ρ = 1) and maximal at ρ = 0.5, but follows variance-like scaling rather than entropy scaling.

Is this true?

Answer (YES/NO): NO